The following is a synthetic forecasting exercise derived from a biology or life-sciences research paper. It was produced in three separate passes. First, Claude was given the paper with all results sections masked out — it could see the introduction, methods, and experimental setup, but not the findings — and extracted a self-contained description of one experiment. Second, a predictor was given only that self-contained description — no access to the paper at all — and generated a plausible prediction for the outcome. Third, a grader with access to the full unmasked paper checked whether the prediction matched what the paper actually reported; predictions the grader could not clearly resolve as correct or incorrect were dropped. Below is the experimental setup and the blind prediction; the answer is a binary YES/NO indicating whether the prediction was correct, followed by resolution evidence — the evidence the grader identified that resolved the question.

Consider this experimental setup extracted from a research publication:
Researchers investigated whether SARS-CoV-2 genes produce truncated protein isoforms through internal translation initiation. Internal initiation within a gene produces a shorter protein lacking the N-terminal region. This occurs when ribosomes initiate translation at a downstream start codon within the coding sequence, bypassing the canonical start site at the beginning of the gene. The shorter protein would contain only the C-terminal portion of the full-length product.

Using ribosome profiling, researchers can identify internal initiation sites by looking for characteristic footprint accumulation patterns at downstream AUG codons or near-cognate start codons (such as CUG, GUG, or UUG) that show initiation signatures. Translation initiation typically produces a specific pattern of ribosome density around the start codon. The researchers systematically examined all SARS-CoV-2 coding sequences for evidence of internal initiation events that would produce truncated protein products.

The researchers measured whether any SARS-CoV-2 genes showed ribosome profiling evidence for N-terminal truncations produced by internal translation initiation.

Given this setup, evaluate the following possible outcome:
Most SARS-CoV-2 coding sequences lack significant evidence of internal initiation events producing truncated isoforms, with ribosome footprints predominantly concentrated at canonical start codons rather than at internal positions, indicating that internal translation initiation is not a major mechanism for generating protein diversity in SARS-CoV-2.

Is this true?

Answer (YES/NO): NO